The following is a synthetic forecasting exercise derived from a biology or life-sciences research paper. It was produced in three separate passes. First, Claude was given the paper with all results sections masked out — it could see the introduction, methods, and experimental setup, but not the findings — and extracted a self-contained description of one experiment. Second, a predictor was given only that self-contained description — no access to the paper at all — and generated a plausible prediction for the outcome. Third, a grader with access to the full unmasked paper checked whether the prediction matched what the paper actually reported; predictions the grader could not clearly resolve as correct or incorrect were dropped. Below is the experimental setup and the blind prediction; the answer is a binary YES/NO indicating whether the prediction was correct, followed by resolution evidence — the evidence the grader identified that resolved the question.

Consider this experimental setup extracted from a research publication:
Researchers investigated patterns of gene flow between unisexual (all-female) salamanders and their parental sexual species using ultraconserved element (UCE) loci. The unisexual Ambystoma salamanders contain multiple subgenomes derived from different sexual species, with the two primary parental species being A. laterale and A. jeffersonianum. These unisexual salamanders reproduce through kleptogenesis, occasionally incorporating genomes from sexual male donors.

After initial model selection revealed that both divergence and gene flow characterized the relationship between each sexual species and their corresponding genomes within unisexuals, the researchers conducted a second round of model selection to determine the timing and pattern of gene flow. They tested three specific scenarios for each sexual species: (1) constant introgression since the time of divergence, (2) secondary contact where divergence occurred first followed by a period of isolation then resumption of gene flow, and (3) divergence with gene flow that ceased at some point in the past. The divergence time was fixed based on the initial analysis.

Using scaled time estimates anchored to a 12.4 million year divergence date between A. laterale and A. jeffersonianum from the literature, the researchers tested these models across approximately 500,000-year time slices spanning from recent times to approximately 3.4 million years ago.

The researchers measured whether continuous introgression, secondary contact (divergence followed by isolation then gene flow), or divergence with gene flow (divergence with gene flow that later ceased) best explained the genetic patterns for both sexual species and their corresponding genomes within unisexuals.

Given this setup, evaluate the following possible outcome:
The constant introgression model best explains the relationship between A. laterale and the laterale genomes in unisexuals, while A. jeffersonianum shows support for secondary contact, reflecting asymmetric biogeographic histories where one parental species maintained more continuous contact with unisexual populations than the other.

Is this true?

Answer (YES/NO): NO